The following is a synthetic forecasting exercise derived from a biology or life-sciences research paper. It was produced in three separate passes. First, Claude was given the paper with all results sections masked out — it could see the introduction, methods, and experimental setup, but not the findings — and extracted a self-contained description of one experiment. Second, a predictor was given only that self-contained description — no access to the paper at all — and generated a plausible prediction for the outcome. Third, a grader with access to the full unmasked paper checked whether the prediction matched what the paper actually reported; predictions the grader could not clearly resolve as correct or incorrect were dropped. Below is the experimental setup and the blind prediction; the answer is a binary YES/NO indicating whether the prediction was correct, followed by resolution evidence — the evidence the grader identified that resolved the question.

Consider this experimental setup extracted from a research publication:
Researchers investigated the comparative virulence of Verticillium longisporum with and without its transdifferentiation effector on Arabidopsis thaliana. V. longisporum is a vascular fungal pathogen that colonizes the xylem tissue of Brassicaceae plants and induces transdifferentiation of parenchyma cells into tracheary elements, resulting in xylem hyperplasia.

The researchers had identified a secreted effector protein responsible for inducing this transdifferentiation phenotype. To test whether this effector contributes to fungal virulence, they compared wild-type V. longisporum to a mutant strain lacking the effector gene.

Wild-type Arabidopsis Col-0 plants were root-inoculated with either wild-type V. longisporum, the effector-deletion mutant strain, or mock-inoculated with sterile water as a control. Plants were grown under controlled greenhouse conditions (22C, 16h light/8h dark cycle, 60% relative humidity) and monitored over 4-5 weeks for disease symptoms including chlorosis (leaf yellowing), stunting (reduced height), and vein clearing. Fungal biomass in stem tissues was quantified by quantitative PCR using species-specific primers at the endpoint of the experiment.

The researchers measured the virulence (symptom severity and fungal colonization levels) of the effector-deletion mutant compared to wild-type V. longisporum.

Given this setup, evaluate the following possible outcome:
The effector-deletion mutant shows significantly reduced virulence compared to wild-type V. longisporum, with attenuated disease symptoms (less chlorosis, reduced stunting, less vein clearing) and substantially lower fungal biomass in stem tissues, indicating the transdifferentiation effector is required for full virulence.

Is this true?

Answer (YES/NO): YES